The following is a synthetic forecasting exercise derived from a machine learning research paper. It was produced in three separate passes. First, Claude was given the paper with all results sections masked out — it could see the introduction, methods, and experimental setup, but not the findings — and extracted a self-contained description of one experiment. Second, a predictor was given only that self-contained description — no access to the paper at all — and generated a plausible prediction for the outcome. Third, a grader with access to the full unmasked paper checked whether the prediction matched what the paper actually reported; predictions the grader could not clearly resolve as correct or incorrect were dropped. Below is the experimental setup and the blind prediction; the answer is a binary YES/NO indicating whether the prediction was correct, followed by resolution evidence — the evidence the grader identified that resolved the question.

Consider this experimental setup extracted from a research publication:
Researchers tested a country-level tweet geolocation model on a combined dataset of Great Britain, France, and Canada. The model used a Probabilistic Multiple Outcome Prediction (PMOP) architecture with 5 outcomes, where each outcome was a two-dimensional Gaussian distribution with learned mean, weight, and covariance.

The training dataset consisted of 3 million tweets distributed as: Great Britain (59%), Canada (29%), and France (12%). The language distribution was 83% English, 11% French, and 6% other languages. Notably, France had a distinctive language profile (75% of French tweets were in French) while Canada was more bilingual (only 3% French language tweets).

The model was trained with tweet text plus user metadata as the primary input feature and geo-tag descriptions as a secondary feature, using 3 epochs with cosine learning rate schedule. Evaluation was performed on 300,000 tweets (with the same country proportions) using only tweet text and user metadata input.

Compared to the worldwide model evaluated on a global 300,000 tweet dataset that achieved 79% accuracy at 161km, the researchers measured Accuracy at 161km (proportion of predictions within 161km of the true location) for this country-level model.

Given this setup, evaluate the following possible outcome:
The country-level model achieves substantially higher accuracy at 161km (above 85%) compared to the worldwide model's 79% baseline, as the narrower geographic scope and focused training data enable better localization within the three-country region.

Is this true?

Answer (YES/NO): YES